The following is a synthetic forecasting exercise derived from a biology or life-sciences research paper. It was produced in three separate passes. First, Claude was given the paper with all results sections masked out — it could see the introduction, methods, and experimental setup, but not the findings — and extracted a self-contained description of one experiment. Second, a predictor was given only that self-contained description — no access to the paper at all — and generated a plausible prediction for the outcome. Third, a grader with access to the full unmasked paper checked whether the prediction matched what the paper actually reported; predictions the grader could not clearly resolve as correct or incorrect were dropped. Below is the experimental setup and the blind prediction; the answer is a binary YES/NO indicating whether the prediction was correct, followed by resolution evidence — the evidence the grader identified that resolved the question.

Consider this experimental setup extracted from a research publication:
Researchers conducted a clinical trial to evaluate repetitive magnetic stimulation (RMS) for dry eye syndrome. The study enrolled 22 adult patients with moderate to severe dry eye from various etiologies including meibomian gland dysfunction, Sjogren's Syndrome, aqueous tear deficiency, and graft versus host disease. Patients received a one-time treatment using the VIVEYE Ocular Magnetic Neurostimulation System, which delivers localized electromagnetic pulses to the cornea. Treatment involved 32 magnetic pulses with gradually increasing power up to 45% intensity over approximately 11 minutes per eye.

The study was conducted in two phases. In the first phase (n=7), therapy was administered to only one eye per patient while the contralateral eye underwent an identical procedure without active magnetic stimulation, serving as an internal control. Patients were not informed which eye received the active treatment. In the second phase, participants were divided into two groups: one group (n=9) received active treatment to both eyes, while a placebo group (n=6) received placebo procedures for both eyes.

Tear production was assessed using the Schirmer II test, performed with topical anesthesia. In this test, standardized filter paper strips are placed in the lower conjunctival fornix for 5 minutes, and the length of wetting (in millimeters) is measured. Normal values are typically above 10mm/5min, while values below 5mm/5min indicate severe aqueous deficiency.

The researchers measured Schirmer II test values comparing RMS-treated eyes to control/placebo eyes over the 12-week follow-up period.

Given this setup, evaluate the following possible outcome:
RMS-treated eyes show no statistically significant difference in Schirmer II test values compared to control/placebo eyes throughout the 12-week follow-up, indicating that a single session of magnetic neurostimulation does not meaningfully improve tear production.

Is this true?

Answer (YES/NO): YES